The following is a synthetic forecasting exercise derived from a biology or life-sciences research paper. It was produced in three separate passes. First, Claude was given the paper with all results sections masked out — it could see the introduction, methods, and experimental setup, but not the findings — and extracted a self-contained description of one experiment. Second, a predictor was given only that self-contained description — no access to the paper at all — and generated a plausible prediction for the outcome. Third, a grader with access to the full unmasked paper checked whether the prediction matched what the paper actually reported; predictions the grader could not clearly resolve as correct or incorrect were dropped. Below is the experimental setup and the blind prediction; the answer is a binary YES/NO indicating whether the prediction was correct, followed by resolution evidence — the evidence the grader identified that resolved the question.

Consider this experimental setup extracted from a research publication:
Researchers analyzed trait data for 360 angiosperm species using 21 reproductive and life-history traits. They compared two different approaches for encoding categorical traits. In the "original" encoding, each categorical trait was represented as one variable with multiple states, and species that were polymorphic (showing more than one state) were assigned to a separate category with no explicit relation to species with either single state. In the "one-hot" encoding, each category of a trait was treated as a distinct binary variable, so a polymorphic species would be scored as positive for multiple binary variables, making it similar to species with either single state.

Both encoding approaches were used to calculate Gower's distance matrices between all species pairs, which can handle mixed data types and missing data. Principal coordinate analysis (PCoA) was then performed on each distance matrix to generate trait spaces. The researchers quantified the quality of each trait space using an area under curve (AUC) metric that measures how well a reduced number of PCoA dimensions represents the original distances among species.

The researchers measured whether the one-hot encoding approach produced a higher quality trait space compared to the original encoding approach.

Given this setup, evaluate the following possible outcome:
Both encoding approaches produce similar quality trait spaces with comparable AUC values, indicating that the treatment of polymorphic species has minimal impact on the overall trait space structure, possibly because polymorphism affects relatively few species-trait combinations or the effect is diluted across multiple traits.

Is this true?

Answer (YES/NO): YES